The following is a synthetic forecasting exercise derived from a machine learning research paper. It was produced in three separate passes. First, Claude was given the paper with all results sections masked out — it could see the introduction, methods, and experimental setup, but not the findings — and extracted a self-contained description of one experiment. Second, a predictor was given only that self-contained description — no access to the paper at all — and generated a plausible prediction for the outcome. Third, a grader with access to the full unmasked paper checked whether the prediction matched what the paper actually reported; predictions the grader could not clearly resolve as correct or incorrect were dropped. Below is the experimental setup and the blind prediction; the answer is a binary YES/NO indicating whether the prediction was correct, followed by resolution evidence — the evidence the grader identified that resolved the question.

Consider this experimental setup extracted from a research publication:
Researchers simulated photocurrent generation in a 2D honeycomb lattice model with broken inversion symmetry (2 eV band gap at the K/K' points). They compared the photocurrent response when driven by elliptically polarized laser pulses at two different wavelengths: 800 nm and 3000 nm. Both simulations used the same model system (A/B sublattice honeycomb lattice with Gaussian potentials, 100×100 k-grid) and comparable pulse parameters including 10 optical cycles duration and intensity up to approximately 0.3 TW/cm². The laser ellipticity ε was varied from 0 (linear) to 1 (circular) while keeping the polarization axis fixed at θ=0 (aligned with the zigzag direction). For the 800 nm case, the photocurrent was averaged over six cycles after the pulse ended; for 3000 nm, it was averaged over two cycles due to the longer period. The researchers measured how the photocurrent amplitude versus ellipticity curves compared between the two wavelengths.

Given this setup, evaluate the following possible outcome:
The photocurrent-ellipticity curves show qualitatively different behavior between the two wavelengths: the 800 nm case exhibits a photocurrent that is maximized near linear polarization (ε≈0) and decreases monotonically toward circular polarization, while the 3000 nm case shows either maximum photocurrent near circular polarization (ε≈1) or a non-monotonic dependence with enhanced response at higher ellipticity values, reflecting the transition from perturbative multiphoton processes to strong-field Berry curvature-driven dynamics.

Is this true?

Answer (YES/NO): NO